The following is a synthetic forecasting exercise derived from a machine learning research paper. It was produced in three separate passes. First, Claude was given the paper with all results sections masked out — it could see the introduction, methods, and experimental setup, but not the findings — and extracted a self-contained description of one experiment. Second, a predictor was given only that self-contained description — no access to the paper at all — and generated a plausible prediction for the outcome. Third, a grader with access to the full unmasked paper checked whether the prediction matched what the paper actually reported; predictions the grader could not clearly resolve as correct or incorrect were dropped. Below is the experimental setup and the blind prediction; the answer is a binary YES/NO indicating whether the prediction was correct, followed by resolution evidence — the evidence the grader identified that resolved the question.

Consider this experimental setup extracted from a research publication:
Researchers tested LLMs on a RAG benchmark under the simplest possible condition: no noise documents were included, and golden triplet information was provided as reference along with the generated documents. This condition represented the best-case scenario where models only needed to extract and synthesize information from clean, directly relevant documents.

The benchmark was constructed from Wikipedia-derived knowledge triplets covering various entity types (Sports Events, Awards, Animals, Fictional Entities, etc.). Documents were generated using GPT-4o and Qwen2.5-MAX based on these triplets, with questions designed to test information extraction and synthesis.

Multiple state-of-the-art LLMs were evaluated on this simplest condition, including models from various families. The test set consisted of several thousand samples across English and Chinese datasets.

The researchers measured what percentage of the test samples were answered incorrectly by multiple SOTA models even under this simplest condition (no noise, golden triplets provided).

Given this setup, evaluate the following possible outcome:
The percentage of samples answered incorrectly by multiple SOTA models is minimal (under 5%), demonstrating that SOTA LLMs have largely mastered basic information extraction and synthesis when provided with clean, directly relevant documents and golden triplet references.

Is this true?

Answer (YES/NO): NO